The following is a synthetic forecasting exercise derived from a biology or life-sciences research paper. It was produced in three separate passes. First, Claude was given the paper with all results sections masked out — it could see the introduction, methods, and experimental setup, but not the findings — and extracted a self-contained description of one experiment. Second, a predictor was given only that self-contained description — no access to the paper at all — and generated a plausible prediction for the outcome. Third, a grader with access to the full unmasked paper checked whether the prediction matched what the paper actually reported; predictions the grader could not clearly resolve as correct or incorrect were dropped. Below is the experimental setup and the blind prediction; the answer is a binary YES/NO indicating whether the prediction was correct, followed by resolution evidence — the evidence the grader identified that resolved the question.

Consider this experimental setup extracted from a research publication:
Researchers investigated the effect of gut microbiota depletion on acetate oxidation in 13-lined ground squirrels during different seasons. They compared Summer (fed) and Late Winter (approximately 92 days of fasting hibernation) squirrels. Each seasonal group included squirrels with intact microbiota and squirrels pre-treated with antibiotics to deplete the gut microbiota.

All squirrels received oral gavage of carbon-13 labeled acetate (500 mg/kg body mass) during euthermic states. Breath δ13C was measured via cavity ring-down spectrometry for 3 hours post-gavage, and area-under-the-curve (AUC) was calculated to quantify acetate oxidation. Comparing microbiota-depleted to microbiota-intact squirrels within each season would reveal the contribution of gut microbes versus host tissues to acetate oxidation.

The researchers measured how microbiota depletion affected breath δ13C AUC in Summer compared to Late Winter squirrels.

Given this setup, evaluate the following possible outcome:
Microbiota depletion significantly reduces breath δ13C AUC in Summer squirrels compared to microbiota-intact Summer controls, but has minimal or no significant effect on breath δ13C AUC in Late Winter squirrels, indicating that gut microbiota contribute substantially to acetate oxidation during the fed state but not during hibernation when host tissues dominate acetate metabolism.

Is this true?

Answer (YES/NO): YES